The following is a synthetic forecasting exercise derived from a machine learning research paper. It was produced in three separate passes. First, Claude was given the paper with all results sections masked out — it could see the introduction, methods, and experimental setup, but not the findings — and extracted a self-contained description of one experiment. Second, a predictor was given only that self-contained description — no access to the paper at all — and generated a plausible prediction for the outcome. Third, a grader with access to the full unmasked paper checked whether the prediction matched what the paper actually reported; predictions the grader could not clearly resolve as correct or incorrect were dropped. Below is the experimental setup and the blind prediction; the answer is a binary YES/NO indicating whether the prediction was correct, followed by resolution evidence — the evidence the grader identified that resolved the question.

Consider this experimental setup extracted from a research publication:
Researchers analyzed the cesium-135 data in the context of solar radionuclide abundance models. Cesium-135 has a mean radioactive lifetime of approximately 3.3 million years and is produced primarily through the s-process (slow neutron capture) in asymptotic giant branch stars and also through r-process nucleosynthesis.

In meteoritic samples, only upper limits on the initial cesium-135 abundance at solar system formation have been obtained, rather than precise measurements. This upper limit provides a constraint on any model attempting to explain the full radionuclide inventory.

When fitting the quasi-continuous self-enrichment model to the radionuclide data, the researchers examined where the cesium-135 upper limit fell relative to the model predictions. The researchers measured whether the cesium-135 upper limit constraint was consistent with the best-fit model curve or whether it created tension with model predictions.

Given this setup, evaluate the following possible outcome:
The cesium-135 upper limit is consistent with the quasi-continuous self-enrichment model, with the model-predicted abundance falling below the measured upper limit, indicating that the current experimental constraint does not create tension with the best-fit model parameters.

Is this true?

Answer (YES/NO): YES